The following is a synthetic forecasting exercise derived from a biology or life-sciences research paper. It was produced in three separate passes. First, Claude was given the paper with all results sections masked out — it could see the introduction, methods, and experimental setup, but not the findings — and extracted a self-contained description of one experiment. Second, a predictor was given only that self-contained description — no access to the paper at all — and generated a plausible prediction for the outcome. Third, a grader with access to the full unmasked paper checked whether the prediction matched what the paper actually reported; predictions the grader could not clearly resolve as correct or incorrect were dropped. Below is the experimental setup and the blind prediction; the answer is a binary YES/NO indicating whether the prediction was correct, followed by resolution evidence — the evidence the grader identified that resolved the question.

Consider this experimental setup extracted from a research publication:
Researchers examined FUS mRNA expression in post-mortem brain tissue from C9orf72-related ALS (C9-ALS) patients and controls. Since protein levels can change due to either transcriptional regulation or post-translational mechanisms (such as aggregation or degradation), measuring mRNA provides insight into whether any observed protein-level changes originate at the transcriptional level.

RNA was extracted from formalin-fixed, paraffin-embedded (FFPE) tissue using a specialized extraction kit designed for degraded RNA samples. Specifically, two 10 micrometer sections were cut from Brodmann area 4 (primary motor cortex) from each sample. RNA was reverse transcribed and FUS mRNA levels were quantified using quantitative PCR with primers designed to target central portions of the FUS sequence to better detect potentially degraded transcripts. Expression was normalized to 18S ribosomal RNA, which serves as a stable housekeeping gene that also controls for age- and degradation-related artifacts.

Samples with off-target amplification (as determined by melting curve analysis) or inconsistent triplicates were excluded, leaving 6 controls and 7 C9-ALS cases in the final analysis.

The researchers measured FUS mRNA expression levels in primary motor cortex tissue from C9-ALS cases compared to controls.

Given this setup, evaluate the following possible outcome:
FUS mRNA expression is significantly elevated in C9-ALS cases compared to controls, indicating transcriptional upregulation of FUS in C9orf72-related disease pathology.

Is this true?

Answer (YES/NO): NO